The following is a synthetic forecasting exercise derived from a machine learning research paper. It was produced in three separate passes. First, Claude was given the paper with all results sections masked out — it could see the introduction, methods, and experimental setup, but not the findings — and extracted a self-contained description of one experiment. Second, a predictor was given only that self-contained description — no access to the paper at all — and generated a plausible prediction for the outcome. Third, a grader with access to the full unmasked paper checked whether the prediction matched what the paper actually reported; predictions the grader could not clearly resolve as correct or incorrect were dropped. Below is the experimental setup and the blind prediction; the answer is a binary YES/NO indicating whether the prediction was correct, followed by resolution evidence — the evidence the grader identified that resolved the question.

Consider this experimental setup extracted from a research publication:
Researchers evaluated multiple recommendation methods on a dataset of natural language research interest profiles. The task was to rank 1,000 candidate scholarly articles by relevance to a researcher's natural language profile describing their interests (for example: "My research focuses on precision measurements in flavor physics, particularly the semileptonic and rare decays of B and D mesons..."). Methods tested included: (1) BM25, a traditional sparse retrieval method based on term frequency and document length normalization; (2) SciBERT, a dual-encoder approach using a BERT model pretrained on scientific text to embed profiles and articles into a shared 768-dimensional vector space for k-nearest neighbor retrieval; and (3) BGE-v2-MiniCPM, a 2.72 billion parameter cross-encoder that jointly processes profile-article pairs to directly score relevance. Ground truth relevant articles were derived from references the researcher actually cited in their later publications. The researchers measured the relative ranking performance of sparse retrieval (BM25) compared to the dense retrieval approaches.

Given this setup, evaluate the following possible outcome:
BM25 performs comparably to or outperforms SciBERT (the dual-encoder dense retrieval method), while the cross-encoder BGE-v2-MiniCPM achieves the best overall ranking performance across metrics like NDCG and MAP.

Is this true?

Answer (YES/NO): YES